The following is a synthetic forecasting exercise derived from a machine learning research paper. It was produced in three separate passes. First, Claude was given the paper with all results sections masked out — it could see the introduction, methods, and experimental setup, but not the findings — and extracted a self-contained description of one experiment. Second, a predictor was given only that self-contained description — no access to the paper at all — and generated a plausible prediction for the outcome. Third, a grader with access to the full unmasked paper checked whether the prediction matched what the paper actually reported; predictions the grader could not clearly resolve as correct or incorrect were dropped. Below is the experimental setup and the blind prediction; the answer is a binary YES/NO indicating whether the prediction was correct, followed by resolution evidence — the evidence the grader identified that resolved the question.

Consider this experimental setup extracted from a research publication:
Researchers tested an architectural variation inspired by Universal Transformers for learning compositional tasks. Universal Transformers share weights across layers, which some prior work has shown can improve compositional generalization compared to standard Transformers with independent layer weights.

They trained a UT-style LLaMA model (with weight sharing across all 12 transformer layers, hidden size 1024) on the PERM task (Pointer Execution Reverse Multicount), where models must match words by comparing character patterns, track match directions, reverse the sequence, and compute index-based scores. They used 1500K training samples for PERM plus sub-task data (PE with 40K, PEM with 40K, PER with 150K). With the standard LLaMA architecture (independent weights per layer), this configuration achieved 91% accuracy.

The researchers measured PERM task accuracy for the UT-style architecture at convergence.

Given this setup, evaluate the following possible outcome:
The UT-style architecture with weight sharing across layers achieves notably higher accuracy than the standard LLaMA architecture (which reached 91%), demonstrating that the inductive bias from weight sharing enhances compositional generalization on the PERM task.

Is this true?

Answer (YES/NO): NO